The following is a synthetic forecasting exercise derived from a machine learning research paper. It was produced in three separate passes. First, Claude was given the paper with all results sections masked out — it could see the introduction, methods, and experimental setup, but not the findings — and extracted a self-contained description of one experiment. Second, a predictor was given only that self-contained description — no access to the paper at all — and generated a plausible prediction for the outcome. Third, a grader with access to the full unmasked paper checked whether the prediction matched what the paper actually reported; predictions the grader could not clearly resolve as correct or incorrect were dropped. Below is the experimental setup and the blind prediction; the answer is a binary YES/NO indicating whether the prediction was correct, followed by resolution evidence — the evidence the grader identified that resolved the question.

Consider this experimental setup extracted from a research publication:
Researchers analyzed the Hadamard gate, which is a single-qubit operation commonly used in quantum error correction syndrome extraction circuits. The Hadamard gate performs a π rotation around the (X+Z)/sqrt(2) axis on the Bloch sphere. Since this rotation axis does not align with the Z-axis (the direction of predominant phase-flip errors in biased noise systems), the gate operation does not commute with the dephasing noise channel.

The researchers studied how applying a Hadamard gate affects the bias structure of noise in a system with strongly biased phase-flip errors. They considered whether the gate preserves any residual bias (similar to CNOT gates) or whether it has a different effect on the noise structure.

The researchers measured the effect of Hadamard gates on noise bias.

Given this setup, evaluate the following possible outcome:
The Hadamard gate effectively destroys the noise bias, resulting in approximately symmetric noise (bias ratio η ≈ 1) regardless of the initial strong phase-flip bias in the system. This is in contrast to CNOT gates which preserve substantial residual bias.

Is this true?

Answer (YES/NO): NO